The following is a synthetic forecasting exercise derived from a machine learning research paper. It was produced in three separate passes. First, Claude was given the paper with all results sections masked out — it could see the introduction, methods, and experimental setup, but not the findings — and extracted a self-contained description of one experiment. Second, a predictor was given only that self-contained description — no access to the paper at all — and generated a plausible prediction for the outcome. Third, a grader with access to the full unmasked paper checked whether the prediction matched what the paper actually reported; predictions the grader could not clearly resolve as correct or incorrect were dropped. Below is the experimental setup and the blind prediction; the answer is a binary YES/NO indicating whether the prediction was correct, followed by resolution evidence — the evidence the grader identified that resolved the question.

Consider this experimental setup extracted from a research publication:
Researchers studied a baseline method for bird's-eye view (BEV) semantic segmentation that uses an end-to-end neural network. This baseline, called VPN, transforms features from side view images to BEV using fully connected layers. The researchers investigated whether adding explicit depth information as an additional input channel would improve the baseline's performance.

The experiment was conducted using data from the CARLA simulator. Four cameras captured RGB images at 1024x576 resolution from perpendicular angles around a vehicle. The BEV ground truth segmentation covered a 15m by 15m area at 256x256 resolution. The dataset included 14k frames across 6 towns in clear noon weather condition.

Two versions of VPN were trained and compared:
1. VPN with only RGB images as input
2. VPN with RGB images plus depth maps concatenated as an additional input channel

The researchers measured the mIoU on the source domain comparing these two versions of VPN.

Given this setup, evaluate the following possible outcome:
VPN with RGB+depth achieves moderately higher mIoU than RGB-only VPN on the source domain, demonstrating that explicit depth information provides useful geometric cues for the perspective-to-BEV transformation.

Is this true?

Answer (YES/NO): NO